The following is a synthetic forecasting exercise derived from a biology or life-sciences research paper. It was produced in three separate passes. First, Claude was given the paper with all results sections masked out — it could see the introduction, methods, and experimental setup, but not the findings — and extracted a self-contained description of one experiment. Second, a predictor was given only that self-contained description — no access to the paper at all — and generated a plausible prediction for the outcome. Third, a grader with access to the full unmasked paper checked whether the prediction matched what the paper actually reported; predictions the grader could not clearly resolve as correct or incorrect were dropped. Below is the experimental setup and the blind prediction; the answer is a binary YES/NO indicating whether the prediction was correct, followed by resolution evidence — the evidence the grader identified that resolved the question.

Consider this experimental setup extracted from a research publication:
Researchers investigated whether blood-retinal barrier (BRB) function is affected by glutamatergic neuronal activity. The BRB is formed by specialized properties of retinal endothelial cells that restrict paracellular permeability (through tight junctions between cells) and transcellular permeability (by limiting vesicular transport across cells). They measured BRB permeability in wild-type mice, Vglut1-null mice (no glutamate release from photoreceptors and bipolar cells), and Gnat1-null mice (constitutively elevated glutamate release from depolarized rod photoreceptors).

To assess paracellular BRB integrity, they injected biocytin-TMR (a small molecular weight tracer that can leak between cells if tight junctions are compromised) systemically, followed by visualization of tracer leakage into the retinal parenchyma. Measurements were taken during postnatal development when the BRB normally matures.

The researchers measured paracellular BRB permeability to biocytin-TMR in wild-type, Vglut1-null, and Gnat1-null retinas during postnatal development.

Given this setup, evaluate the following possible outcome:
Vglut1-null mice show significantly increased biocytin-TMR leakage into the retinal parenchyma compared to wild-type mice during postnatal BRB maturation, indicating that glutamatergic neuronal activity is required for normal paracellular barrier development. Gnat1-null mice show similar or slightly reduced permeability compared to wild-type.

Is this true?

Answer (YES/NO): YES